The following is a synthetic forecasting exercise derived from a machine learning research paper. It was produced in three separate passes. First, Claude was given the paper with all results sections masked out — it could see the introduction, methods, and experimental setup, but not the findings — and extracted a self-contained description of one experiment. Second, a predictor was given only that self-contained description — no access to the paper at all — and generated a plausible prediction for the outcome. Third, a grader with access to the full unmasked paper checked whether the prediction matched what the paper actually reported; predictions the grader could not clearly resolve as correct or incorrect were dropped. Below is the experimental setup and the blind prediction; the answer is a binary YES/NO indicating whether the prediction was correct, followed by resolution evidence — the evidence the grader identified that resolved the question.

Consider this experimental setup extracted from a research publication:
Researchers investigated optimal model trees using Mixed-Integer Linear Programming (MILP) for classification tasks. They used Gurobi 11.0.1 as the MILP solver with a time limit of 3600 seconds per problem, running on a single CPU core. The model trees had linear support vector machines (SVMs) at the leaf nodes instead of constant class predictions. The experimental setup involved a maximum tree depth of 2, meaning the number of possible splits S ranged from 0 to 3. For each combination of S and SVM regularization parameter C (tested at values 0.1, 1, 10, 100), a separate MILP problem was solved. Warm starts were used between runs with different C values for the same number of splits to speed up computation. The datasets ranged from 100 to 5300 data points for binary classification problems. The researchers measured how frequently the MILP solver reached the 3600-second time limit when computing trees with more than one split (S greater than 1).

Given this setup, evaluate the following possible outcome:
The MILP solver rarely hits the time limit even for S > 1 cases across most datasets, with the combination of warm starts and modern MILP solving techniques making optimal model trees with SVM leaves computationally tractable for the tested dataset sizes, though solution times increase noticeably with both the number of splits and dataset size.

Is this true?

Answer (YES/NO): NO